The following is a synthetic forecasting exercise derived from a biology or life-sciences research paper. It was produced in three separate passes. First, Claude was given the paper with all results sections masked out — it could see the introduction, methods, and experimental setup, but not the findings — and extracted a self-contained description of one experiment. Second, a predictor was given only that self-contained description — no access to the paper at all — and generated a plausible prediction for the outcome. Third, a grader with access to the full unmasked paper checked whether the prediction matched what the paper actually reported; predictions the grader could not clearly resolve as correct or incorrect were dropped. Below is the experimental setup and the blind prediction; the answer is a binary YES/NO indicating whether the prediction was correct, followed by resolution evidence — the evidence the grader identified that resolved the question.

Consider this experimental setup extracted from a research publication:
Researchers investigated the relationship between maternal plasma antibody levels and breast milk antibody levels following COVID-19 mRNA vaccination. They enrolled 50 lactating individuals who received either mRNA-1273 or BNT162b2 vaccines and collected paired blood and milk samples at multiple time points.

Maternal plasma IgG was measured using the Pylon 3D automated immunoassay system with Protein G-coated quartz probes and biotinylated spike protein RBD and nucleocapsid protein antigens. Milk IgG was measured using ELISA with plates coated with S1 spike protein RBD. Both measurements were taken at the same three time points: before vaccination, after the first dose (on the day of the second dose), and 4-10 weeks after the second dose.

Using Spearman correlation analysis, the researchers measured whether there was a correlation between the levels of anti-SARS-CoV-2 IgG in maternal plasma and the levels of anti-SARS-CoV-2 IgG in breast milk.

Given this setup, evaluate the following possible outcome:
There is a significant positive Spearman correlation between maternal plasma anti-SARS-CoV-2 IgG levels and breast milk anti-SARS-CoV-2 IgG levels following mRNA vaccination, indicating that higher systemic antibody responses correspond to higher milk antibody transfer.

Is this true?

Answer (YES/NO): NO